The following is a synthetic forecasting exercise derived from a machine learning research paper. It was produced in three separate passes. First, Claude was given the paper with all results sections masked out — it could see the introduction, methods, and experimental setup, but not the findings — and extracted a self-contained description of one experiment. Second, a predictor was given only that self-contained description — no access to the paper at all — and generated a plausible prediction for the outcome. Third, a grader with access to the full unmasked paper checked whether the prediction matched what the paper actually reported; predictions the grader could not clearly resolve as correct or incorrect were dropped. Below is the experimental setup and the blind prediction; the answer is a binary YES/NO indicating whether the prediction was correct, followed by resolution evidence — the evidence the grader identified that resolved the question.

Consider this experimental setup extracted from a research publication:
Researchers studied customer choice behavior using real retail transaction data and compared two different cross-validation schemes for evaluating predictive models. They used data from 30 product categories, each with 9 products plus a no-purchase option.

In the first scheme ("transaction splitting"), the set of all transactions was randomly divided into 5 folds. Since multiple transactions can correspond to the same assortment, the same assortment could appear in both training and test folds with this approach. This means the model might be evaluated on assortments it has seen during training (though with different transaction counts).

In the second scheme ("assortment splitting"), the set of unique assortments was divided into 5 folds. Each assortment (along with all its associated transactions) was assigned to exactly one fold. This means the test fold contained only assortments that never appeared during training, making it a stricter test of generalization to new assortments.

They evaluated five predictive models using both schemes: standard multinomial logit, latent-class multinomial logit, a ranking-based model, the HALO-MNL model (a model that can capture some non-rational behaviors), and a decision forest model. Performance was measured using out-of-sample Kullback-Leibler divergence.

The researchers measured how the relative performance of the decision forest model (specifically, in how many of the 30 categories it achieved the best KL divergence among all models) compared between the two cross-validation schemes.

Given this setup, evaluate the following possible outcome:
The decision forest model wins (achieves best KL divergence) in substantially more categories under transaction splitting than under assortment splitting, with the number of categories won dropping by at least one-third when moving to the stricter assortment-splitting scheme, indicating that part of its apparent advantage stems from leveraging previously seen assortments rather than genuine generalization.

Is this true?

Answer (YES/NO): YES